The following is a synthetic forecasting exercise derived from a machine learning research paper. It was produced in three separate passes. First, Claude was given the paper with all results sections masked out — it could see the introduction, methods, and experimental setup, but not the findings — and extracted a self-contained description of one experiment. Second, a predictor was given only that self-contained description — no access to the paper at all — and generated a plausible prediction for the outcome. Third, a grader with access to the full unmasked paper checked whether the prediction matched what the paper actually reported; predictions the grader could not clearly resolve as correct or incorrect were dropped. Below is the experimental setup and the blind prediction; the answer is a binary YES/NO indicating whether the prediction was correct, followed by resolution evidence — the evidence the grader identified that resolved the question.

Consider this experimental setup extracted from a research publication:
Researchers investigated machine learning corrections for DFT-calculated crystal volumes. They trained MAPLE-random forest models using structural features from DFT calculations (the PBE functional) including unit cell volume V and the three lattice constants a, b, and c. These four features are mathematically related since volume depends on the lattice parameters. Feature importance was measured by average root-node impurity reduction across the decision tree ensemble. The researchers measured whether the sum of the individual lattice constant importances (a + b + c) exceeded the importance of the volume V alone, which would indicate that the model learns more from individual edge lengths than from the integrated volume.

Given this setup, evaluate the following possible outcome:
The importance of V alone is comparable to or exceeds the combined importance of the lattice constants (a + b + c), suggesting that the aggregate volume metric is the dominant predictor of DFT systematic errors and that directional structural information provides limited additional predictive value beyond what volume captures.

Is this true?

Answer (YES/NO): NO